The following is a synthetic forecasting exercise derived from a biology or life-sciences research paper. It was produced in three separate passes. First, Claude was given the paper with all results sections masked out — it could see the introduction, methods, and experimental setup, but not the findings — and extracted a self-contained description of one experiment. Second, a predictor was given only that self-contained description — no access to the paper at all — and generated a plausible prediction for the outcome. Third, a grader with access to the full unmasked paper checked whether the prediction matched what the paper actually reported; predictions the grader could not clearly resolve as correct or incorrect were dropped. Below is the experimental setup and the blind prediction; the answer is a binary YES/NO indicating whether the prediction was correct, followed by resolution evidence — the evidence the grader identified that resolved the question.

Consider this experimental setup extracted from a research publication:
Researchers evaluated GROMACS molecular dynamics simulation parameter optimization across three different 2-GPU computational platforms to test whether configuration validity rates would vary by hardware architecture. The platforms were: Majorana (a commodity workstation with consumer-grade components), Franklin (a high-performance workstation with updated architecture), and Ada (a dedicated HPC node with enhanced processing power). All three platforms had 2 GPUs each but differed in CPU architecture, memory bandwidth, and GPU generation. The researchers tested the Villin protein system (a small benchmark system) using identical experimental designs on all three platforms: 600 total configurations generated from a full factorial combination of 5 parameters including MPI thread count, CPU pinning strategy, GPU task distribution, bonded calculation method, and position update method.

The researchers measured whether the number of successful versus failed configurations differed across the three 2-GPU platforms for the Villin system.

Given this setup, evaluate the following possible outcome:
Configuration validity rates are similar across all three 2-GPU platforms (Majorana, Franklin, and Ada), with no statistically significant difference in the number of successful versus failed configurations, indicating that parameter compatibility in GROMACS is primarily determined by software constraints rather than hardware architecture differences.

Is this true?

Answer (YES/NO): YES